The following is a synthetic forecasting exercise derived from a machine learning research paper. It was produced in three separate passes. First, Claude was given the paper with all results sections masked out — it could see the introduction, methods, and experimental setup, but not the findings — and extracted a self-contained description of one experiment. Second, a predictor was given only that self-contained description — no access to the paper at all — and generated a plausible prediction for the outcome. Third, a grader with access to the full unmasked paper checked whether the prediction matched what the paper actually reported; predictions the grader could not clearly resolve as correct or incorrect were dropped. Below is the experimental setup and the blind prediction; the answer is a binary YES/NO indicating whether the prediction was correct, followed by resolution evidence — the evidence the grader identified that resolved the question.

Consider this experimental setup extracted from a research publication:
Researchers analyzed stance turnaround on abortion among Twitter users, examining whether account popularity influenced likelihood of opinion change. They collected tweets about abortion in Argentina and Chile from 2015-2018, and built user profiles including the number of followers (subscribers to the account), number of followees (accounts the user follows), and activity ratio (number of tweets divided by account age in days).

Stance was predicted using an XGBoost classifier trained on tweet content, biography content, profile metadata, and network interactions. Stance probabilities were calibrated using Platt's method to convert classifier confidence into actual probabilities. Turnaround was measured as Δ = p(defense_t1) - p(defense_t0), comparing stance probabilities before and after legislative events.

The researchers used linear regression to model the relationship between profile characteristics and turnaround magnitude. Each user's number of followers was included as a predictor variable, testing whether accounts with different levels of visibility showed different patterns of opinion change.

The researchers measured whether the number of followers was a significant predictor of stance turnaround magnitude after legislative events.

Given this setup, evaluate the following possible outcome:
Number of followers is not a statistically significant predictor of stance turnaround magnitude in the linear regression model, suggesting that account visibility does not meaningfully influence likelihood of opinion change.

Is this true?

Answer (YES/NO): YES